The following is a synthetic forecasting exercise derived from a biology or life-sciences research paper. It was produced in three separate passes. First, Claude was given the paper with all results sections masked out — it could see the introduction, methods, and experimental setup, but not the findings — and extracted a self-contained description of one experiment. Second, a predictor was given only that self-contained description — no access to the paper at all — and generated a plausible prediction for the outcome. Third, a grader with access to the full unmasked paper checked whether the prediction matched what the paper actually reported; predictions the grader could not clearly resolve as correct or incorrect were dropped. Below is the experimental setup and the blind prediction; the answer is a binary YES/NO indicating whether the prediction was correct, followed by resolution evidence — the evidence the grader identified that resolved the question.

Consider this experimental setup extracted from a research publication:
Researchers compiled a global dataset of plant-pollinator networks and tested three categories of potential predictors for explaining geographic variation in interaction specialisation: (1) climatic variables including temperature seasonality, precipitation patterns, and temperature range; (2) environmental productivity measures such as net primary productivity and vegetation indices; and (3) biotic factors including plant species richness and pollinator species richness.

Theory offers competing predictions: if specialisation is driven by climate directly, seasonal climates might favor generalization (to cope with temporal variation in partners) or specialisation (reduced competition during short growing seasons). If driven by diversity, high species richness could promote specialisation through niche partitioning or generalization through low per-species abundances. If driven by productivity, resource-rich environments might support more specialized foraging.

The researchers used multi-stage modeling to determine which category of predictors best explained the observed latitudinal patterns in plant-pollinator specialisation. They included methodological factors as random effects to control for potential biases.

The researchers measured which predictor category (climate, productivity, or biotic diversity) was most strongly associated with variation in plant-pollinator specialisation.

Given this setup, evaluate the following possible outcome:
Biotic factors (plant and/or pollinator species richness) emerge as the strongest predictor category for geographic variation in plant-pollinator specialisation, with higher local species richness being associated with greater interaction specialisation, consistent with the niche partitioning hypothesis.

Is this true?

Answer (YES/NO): NO